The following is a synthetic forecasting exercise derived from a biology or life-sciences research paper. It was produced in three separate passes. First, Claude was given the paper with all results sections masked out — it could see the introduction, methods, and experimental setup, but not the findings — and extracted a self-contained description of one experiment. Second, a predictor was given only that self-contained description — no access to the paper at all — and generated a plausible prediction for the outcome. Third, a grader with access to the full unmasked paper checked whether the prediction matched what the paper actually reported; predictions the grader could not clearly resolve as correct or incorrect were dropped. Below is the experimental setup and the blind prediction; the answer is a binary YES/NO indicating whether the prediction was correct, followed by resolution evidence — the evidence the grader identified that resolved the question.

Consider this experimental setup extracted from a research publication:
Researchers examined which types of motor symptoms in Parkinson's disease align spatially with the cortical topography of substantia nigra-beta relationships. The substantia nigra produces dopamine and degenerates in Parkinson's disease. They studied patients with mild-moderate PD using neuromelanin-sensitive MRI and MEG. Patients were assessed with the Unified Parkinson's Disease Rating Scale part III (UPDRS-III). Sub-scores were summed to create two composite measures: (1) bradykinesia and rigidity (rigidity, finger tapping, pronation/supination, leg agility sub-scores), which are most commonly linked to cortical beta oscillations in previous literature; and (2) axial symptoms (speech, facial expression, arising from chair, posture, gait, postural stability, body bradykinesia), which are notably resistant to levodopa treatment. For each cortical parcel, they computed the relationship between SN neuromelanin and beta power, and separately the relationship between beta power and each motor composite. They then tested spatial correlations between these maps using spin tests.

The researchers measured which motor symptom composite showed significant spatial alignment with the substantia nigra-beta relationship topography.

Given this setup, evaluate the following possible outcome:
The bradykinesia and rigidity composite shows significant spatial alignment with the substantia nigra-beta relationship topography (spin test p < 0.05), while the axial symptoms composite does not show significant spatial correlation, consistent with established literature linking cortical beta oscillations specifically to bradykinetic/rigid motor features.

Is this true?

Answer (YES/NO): NO